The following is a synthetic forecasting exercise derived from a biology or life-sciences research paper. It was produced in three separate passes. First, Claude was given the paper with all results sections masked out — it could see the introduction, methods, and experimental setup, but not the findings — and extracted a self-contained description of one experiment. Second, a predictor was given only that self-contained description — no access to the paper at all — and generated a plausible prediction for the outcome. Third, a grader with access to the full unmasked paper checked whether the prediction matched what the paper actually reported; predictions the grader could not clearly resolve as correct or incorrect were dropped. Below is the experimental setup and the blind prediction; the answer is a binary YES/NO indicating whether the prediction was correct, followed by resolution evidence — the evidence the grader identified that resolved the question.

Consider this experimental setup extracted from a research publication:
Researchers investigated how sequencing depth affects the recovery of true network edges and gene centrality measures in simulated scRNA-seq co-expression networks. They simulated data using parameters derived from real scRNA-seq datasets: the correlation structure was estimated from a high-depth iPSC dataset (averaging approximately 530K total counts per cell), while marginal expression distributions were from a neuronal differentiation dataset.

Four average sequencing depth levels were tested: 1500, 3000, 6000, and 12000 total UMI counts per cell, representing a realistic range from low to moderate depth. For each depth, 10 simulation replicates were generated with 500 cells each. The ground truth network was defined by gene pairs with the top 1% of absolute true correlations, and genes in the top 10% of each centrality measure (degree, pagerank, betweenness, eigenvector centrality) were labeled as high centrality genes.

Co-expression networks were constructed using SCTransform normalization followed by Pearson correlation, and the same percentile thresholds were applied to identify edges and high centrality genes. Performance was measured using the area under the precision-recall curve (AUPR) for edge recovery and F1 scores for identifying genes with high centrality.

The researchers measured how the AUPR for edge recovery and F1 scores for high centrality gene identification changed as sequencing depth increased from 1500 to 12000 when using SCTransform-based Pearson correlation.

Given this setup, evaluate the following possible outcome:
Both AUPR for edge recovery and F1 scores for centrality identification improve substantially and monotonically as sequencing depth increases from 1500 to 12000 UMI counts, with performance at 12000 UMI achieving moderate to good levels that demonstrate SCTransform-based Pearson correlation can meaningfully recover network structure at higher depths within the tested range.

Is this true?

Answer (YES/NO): NO